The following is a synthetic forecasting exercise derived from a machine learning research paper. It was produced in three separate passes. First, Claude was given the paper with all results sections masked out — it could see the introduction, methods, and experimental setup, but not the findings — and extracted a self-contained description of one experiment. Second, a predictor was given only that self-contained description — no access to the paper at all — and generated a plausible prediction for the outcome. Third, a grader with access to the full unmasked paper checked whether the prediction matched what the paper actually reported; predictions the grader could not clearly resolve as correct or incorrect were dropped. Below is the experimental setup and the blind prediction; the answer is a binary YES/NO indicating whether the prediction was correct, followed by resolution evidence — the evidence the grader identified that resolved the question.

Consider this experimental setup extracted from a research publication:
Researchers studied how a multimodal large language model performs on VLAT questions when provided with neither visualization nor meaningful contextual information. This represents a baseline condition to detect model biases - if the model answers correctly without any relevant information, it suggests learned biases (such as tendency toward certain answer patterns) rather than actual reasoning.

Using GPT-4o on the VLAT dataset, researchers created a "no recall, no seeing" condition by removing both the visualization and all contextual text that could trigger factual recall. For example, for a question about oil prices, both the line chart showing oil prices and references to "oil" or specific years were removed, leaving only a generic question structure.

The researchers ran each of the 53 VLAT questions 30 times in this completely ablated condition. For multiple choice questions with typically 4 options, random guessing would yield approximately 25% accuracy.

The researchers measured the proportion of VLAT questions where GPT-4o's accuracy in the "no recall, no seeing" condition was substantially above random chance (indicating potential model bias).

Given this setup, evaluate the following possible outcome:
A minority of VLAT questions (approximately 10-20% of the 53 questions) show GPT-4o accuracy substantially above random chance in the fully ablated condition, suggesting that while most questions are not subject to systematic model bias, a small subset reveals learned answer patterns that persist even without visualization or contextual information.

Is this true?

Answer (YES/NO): NO